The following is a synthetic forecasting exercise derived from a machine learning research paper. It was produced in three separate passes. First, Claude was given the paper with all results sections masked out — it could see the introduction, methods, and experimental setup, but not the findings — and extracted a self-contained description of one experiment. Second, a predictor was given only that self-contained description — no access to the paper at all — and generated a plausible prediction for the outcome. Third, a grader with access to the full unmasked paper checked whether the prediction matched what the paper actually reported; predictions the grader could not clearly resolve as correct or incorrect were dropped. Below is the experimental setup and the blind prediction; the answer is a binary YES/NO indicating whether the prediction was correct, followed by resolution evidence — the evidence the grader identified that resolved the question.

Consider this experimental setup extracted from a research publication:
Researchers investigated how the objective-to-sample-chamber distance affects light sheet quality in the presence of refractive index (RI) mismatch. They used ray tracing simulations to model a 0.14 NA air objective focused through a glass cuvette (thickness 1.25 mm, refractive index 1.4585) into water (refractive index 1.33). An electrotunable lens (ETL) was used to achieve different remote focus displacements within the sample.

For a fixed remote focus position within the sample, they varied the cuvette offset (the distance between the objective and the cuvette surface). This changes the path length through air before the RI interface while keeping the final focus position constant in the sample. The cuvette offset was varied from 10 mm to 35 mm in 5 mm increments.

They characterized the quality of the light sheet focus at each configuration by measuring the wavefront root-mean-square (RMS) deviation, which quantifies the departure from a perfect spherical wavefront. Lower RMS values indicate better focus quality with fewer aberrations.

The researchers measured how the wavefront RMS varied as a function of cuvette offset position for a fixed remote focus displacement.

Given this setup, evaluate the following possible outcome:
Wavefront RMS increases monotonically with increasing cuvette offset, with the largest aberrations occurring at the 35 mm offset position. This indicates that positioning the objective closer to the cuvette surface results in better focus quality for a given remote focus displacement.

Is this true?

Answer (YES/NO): NO